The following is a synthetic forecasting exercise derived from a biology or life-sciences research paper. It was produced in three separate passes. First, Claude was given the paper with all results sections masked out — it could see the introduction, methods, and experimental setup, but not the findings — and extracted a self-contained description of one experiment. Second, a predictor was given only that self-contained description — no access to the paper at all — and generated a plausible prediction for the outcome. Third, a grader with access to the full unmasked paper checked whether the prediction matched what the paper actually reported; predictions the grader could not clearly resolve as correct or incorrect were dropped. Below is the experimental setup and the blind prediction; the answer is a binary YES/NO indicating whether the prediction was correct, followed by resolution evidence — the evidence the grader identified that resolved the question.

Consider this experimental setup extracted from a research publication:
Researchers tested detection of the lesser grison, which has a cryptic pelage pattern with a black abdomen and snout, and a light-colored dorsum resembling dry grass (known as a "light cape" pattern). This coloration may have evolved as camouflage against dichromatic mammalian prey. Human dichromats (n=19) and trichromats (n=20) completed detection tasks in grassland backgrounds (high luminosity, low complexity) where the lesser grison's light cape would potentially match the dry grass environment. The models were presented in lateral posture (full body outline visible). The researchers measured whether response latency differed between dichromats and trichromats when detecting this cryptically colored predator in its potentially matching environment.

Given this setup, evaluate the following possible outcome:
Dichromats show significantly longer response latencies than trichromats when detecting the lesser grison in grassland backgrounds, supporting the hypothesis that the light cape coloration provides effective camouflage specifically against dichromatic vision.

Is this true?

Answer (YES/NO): NO